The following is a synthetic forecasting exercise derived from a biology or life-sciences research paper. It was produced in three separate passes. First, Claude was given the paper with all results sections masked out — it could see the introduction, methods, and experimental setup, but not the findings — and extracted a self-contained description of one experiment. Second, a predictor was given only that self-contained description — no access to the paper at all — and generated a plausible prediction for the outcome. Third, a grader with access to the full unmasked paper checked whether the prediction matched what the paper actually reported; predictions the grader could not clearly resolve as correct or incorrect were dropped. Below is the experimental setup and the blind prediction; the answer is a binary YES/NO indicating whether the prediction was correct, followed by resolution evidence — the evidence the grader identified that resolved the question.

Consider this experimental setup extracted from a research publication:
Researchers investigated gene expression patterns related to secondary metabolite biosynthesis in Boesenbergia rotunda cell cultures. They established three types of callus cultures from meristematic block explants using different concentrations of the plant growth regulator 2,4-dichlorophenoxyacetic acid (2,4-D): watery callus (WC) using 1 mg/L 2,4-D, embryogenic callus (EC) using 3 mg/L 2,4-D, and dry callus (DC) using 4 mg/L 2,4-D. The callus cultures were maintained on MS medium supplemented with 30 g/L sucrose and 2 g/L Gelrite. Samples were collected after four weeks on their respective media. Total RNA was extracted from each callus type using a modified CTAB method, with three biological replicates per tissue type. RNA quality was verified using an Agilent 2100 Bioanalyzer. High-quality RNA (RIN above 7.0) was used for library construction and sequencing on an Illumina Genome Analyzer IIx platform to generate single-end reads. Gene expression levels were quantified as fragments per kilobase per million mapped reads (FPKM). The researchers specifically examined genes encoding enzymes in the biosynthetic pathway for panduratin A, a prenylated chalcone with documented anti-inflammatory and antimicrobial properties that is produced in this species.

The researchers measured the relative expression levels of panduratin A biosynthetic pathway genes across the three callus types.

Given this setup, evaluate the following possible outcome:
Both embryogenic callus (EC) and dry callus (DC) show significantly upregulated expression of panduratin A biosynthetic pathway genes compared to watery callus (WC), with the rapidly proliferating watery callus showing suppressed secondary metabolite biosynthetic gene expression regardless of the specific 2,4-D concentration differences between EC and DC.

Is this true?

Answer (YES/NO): NO